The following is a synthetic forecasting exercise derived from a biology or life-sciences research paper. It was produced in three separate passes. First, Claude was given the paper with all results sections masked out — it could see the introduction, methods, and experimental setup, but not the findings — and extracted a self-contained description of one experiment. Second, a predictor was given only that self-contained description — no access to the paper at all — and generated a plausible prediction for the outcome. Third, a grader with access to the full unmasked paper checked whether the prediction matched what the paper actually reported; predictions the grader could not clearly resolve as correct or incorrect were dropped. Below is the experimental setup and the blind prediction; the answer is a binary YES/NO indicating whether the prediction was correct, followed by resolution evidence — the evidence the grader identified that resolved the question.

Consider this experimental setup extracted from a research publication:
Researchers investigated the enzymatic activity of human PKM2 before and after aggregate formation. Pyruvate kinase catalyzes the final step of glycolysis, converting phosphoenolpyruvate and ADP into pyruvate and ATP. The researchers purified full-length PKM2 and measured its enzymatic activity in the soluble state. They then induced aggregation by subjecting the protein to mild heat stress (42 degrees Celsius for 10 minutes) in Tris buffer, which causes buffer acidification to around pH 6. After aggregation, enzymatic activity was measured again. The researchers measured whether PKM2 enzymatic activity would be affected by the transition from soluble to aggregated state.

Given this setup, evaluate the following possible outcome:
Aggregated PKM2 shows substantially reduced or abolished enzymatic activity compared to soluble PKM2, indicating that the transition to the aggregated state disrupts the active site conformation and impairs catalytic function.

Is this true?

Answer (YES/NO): YES